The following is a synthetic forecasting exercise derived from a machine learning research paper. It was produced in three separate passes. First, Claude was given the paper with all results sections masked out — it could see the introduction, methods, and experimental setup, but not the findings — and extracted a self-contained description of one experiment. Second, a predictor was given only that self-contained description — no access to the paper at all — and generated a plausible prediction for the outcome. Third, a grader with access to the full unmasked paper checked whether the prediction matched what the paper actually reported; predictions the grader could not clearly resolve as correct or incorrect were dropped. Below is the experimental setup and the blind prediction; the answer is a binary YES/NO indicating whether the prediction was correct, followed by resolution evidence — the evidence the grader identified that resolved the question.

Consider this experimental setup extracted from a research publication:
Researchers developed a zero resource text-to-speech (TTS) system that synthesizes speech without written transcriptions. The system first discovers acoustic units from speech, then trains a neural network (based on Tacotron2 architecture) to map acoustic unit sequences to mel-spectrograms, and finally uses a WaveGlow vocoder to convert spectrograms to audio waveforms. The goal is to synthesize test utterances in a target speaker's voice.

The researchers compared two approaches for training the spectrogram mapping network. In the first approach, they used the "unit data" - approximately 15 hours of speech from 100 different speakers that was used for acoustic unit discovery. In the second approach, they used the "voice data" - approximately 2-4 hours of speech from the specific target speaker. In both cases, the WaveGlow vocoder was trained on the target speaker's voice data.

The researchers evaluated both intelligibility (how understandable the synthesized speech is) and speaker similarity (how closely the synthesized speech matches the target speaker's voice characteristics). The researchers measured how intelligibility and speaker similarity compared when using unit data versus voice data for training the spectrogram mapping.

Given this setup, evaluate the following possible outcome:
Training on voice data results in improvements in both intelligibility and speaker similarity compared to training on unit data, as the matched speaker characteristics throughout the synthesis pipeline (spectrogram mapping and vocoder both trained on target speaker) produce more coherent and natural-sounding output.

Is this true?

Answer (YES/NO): NO